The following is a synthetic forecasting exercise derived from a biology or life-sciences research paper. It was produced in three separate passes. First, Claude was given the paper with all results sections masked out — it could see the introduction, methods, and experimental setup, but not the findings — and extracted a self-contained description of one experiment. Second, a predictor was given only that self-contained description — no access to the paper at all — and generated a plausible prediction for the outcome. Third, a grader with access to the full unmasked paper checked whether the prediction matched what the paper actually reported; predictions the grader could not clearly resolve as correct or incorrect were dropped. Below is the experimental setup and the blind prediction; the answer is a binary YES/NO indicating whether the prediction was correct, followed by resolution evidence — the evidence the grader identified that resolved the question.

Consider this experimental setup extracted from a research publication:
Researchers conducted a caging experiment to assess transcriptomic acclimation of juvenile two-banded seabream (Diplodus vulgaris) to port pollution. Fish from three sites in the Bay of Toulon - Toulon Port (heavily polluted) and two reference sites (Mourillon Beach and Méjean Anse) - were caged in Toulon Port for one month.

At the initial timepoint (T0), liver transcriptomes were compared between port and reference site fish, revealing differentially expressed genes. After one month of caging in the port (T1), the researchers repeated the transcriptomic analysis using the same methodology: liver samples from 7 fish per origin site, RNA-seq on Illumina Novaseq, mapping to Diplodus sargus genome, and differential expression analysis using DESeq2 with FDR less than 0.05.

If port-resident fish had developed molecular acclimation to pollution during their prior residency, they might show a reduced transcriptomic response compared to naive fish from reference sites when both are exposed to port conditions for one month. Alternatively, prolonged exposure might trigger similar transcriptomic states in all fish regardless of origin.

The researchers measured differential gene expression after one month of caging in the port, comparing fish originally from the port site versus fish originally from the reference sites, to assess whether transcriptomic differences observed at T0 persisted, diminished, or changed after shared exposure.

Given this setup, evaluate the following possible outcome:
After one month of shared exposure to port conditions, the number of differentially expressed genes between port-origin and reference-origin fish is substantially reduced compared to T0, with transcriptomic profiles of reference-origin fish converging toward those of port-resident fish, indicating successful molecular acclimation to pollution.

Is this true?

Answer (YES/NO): NO